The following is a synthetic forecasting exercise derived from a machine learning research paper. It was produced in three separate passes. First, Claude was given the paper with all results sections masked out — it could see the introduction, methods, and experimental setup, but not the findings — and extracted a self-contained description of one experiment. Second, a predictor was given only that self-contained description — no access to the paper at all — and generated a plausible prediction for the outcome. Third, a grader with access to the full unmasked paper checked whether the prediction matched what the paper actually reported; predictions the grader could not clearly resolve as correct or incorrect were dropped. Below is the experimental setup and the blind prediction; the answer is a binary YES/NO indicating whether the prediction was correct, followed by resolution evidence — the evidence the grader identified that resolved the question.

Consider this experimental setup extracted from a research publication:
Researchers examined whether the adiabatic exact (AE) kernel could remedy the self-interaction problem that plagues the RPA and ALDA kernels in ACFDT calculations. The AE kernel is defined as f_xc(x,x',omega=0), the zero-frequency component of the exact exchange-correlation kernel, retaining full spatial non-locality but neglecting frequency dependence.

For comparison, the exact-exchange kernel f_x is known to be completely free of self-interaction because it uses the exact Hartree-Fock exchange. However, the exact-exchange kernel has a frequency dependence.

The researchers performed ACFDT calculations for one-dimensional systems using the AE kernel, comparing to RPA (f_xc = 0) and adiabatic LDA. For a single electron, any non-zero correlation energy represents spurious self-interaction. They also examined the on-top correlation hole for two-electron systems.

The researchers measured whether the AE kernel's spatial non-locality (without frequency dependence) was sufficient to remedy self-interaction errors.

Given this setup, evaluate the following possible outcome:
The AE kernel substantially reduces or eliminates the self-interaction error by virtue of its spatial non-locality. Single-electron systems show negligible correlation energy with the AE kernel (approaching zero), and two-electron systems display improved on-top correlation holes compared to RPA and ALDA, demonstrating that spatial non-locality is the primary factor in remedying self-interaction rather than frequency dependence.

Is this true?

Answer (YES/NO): YES